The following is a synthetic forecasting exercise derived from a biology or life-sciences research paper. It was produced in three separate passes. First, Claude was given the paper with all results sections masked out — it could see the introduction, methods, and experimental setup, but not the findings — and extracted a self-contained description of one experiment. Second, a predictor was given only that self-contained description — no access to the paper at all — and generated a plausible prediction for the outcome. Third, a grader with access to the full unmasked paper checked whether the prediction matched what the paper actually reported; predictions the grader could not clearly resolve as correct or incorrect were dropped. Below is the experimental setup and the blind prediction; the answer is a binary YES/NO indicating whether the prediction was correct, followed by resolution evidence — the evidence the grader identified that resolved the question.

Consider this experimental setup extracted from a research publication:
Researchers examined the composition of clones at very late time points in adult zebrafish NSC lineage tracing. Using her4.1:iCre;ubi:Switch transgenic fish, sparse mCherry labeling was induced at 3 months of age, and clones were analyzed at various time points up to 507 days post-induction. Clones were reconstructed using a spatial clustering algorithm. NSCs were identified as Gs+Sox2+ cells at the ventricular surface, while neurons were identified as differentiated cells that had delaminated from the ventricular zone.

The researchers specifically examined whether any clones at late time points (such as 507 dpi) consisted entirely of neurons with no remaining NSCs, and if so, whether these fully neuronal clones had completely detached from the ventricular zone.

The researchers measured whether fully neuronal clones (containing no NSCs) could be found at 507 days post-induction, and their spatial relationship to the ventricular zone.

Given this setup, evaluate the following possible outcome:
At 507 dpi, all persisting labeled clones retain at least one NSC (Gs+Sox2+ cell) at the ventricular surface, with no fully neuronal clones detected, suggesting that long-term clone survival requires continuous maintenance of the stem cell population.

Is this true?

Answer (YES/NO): NO